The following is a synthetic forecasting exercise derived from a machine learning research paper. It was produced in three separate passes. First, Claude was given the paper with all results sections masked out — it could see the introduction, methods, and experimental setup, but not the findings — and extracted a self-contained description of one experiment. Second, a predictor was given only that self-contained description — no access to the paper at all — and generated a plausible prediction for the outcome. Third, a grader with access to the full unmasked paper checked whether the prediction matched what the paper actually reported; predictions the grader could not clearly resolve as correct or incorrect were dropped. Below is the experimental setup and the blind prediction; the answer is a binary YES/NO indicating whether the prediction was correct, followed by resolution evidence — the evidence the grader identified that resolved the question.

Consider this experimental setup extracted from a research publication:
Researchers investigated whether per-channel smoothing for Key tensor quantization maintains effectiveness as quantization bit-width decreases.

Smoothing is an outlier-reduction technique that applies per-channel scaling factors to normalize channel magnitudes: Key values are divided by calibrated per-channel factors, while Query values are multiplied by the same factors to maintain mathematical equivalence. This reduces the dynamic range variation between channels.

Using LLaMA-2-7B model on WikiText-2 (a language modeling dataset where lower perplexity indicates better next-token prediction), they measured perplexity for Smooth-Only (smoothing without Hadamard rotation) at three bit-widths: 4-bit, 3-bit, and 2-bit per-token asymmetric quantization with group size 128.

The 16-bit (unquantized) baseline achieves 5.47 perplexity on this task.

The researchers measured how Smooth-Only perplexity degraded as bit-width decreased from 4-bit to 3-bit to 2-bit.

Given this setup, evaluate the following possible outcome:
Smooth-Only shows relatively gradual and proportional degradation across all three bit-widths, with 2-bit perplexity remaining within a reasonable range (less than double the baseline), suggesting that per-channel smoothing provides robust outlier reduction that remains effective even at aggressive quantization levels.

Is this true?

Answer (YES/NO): NO